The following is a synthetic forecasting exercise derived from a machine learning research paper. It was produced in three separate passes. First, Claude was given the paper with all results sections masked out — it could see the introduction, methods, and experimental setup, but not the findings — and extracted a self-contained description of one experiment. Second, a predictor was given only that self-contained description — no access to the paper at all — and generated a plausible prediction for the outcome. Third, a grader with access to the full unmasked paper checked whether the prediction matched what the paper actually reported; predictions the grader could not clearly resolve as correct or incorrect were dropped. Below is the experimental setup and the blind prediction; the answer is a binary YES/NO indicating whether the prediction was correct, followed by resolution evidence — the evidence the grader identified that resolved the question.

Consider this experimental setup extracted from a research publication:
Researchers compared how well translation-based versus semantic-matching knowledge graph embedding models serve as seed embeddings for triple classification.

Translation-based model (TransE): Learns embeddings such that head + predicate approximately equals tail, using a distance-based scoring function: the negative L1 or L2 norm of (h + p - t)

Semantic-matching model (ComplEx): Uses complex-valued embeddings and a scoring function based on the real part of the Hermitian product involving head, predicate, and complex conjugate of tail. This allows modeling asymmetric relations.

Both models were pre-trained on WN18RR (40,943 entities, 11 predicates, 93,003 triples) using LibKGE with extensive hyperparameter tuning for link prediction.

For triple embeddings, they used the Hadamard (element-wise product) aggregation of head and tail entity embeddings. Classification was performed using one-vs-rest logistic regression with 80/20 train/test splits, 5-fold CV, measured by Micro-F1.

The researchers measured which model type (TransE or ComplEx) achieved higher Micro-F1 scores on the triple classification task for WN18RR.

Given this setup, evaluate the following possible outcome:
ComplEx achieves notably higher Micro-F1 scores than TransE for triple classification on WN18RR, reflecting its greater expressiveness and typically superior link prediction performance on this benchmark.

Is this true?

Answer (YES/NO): NO